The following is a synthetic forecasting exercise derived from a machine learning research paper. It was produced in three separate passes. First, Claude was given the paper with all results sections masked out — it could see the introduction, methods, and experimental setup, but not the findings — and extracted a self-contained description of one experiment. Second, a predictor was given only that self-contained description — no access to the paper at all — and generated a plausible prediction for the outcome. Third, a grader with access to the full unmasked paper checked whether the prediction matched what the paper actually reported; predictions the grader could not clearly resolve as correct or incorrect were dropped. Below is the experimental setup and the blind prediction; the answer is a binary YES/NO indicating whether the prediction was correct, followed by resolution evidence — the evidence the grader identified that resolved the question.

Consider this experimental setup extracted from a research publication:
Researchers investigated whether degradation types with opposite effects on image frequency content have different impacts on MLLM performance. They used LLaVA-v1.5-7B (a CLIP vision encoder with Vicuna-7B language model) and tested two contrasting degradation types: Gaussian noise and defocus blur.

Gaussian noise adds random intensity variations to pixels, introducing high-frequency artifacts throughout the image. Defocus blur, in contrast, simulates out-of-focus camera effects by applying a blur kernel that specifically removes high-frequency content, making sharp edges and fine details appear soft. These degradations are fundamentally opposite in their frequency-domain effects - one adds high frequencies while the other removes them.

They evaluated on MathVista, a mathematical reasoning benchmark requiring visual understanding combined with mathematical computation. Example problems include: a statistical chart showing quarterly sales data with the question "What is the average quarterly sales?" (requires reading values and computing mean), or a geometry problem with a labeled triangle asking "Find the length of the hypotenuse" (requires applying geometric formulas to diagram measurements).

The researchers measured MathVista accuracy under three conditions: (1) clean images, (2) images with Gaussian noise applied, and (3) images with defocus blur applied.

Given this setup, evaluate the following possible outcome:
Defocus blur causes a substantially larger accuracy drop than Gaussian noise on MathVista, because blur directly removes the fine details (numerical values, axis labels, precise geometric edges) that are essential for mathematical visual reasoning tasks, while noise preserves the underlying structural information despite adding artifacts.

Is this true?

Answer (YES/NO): NO